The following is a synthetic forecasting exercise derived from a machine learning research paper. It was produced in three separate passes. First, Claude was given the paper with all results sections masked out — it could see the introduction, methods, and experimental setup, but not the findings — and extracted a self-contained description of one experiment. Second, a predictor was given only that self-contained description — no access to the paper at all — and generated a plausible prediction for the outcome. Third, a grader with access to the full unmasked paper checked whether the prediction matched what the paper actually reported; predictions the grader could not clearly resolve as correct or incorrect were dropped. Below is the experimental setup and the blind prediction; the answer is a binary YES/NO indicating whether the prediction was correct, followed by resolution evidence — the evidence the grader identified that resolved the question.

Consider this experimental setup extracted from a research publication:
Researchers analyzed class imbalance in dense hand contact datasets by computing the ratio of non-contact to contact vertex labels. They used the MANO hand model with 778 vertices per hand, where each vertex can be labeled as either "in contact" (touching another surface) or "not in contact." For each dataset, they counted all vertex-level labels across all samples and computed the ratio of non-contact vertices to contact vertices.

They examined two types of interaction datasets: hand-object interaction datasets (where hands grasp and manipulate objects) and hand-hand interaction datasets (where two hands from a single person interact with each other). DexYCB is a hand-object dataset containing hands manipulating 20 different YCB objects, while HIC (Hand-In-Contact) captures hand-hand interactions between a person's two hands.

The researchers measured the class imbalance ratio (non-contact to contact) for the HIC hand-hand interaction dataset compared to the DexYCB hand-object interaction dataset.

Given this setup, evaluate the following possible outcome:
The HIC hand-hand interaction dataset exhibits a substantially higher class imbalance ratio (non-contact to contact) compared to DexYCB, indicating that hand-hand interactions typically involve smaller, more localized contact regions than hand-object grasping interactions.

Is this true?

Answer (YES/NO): YES